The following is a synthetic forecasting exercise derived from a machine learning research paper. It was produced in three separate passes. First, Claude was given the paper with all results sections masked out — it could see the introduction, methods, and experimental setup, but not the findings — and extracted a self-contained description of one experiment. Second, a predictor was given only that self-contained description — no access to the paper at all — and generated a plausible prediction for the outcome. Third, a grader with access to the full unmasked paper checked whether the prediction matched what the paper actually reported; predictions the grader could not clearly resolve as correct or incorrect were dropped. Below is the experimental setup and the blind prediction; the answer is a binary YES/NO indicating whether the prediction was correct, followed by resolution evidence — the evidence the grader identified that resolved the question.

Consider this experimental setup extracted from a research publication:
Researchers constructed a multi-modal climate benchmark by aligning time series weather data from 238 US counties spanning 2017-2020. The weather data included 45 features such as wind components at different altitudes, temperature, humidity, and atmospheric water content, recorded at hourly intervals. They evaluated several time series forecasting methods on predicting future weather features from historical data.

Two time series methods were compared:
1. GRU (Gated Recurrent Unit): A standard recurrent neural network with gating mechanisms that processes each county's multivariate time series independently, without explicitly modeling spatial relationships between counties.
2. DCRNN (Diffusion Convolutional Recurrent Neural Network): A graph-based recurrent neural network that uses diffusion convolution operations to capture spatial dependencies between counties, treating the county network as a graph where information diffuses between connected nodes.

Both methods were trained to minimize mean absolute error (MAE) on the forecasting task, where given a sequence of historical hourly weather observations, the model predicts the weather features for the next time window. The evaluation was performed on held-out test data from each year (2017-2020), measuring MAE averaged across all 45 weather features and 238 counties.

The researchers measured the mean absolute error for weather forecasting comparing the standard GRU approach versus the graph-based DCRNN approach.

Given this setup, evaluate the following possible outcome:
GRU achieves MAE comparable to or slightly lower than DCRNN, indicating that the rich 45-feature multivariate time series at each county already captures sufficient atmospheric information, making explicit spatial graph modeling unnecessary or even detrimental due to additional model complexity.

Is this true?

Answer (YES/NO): NO